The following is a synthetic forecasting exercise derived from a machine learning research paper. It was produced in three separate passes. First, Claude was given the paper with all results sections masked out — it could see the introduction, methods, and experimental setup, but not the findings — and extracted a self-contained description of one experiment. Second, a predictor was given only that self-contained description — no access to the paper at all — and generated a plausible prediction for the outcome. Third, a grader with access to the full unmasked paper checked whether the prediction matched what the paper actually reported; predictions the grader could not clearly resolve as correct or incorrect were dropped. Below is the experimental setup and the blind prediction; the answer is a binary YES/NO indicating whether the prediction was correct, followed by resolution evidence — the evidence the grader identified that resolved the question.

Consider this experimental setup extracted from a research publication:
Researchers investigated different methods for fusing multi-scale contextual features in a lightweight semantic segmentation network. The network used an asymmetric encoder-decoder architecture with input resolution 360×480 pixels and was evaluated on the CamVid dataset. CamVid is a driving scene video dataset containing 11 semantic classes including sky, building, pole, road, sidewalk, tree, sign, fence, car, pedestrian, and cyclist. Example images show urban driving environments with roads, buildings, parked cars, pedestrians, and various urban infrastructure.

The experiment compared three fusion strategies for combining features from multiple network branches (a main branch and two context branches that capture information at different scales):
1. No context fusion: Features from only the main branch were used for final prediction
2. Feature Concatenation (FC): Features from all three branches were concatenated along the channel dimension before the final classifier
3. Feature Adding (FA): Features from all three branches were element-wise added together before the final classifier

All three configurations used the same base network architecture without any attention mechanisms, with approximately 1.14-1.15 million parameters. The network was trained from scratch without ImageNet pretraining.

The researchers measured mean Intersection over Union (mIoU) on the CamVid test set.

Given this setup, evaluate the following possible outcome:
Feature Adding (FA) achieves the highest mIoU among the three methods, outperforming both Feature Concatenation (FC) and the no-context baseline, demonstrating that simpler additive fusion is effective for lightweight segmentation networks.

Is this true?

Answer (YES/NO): YES